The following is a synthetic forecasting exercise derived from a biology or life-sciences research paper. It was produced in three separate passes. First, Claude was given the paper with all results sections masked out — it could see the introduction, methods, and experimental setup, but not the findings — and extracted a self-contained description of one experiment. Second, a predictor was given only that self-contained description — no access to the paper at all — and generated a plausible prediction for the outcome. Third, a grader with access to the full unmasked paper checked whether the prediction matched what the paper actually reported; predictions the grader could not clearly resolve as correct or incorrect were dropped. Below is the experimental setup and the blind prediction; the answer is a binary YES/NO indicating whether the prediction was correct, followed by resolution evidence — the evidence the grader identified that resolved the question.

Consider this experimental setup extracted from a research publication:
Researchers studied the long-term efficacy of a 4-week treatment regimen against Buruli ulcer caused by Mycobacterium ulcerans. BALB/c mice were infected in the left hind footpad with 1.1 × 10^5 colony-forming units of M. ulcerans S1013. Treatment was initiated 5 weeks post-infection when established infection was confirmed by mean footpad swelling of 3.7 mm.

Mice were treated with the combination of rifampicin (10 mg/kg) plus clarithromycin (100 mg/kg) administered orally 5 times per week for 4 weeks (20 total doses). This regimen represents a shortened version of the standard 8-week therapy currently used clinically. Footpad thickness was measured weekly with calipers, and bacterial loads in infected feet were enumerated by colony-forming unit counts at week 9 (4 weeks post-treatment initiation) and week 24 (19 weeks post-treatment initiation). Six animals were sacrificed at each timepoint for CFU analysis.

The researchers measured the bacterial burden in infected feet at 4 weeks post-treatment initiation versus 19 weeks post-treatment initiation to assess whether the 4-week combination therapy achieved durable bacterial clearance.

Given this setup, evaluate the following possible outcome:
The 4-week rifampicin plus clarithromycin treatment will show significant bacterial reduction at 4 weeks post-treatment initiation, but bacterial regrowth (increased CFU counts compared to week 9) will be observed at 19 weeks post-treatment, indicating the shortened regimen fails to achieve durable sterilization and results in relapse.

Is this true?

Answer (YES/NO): YES